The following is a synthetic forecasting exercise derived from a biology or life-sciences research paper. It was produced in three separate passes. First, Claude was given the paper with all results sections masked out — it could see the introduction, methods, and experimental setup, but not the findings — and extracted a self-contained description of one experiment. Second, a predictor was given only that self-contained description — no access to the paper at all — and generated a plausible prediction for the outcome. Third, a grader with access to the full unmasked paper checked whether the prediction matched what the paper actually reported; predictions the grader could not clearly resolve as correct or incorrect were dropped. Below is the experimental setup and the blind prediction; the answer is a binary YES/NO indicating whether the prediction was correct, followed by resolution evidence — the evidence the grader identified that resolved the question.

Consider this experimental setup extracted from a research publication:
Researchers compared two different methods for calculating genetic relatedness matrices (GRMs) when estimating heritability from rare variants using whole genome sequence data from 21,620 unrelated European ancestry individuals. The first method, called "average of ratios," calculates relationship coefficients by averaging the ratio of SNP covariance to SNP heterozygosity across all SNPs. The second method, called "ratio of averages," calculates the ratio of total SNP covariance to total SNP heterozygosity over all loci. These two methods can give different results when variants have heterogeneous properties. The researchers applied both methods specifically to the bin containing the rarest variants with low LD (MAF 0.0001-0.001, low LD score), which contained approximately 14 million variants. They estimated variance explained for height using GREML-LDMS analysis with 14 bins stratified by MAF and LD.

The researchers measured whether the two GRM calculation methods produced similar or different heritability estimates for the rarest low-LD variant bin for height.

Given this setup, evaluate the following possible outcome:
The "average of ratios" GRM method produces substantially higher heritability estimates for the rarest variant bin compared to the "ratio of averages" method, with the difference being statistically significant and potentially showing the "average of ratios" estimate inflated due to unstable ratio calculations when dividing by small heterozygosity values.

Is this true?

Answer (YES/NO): NO